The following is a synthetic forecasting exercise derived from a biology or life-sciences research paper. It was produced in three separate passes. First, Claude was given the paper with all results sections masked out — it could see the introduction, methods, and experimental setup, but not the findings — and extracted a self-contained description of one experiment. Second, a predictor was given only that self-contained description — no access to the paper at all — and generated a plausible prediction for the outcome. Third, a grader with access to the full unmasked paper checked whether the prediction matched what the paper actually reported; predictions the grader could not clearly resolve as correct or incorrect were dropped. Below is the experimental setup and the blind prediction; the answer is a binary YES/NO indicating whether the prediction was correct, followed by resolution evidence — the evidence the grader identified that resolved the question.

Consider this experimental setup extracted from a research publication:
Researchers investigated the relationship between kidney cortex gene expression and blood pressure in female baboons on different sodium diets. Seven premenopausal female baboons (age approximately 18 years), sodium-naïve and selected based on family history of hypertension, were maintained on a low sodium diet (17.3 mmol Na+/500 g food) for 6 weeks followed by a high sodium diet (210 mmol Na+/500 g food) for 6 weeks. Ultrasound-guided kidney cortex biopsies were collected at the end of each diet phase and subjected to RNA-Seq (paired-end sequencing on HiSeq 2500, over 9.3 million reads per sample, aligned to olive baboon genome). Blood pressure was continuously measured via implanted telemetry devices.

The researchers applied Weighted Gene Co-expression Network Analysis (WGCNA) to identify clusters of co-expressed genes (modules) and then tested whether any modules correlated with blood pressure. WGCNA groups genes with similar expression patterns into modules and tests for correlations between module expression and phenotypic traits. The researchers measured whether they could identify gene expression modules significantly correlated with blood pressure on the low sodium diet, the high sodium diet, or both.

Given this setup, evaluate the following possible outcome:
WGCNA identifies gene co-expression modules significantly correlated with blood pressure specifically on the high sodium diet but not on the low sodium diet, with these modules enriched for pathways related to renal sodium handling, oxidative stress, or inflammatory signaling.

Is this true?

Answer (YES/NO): YES